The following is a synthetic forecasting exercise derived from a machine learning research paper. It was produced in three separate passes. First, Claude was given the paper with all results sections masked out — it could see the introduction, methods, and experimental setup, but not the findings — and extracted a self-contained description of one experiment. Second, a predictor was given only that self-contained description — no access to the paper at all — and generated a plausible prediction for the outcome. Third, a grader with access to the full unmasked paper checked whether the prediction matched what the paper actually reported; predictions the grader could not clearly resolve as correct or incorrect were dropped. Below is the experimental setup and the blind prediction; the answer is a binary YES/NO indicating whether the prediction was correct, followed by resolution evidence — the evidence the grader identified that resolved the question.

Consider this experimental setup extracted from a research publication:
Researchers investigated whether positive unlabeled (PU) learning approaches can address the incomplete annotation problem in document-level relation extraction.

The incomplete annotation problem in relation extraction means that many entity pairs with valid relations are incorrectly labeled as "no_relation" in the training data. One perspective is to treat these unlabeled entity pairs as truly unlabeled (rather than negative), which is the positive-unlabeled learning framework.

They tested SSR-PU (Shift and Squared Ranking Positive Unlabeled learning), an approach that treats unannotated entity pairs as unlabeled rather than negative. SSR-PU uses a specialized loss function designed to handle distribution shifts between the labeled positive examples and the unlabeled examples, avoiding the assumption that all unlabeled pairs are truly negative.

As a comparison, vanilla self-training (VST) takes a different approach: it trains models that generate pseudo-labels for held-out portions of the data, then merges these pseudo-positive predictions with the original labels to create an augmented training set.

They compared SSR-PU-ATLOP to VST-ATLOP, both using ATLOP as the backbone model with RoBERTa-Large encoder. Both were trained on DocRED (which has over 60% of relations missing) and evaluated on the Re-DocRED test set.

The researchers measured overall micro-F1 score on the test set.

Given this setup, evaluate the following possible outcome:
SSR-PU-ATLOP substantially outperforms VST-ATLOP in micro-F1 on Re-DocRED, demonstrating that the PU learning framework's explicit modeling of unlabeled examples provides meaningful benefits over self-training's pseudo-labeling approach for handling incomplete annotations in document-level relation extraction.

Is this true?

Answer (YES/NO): NO